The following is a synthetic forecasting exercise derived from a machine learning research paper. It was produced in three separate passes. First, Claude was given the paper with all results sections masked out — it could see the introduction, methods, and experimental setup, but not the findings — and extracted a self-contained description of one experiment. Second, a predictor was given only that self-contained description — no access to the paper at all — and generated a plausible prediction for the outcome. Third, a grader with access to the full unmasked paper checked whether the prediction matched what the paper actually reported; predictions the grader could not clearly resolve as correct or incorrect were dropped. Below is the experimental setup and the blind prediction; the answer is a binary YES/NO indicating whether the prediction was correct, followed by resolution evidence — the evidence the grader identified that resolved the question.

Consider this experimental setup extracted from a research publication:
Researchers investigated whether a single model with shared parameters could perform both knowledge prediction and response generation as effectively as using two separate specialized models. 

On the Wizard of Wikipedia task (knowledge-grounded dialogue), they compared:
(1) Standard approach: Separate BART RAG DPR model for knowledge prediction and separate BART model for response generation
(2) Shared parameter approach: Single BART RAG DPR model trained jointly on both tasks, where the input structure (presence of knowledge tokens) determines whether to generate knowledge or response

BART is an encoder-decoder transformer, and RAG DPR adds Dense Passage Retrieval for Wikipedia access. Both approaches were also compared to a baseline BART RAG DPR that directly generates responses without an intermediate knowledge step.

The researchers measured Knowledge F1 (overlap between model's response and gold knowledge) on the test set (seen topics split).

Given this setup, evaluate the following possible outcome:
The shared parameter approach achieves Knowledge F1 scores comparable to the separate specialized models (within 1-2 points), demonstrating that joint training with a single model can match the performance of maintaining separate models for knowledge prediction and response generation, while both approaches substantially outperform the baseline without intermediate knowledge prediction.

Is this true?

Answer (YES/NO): NO